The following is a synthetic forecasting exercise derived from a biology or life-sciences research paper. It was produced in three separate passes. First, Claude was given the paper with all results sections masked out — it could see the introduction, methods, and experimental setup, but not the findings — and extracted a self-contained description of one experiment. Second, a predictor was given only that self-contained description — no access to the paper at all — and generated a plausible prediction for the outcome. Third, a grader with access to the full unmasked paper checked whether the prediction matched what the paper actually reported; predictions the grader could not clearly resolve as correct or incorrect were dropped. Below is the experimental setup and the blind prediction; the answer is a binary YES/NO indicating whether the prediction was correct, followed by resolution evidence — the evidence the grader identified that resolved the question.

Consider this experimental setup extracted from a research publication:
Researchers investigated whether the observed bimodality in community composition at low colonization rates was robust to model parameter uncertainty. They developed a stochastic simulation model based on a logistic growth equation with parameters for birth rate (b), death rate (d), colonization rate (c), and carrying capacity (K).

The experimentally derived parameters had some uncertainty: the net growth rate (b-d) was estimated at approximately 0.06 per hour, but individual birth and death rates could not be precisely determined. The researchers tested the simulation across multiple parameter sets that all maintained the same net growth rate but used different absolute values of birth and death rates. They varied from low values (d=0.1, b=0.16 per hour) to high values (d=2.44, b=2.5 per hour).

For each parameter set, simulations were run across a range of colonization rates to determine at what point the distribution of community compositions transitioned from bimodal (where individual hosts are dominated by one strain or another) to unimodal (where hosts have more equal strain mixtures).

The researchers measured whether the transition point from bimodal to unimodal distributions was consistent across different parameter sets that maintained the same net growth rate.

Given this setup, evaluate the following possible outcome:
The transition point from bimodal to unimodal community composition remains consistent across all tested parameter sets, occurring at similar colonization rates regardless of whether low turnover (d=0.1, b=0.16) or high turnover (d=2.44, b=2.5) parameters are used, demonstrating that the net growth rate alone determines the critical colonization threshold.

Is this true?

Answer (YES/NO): NO